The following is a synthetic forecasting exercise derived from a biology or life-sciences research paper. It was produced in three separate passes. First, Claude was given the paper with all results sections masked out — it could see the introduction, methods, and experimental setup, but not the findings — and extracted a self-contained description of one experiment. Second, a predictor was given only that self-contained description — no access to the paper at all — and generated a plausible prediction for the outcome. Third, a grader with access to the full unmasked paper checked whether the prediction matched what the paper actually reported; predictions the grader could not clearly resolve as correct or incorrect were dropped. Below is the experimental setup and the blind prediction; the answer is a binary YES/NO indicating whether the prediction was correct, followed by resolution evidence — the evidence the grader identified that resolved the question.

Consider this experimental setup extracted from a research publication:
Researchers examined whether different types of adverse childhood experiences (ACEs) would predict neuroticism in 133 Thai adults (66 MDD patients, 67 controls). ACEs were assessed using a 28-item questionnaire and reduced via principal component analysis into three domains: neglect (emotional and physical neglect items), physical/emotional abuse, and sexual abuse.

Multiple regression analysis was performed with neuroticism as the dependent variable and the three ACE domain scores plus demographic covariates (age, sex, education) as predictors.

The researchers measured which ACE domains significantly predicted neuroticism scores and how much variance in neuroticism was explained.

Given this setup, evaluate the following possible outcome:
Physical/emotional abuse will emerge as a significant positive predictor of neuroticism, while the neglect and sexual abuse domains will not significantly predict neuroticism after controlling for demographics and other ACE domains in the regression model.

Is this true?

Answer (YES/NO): NO